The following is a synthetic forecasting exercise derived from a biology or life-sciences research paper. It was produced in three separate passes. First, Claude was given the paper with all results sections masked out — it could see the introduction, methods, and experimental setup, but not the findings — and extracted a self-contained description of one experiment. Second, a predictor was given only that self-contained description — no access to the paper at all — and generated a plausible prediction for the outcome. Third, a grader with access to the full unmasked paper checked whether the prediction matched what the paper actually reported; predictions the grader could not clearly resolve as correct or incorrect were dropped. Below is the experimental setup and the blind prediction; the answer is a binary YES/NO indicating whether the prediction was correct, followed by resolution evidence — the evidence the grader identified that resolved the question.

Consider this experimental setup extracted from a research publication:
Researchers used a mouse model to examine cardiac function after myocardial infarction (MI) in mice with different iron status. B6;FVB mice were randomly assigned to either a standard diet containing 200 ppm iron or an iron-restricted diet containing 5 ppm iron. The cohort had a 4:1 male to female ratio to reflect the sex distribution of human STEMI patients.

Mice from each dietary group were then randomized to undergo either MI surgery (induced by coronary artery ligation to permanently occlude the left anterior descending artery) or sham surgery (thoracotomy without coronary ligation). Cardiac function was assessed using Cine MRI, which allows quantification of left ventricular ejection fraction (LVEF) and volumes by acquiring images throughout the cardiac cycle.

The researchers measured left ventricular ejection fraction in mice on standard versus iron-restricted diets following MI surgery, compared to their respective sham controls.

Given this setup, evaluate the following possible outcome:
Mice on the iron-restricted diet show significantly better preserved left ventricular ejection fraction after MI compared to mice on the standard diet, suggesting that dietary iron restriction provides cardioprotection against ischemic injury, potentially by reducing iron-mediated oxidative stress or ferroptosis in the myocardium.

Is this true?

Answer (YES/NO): YES